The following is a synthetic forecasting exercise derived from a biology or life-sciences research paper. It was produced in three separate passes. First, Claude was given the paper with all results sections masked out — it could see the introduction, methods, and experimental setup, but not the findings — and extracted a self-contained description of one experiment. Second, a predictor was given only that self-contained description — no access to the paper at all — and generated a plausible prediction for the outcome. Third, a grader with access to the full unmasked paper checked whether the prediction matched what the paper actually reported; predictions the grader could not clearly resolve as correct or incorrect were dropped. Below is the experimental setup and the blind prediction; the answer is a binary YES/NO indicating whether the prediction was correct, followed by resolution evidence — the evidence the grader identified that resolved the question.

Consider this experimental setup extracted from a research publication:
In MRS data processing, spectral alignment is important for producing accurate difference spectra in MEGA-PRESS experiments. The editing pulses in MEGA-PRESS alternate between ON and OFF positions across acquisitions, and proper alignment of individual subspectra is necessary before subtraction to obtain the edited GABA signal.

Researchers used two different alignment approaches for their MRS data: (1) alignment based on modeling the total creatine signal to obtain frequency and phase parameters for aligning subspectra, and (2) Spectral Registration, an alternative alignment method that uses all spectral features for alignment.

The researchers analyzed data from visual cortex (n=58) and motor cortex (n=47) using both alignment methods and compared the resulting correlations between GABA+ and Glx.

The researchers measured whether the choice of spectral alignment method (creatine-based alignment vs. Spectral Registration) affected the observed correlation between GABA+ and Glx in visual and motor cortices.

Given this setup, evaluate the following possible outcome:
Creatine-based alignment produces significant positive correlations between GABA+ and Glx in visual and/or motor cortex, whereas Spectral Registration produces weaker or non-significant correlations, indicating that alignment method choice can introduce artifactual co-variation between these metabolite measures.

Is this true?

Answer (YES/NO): NO